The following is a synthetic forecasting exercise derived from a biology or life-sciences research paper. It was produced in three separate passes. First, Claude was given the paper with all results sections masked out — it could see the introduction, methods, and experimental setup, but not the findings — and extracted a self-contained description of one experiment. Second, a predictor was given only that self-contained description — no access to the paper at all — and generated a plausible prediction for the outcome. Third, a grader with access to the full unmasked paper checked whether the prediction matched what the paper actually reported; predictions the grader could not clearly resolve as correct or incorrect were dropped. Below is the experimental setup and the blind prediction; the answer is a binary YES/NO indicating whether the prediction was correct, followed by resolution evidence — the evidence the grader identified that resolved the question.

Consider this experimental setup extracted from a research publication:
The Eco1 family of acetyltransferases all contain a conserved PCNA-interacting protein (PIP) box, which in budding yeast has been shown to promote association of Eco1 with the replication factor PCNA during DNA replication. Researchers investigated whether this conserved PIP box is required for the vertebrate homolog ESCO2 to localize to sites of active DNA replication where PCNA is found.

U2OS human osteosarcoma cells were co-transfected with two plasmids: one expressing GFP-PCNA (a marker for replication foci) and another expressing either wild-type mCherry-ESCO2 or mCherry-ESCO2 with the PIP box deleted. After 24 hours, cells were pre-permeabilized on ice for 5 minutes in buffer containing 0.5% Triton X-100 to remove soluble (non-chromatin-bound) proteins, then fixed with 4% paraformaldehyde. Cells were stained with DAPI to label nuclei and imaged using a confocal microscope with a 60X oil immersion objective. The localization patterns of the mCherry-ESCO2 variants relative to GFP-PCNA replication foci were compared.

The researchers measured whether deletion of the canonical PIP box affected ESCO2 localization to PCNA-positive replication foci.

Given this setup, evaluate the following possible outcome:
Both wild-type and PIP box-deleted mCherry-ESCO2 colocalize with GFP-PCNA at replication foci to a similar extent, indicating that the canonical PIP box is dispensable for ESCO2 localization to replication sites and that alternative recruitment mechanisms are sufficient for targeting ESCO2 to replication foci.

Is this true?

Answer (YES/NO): YES